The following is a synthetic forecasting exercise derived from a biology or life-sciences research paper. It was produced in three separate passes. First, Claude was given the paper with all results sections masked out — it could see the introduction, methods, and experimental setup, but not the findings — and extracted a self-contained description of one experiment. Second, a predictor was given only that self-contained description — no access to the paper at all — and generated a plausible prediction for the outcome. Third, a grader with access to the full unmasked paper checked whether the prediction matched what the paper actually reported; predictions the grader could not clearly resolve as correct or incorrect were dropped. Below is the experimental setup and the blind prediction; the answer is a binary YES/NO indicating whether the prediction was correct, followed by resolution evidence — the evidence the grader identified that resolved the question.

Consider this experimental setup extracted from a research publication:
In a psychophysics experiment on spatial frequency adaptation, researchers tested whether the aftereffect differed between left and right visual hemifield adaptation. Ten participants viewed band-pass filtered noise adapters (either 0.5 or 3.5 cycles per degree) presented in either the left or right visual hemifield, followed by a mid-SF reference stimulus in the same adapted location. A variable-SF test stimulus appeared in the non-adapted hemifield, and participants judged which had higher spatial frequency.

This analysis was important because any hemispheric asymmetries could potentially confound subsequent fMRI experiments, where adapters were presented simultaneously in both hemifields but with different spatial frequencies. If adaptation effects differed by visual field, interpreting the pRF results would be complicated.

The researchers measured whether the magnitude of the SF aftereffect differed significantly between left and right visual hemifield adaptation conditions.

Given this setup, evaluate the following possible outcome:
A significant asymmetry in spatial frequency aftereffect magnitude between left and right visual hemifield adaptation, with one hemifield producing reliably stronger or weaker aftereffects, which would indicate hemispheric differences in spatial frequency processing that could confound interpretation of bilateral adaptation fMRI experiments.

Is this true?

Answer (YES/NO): NO